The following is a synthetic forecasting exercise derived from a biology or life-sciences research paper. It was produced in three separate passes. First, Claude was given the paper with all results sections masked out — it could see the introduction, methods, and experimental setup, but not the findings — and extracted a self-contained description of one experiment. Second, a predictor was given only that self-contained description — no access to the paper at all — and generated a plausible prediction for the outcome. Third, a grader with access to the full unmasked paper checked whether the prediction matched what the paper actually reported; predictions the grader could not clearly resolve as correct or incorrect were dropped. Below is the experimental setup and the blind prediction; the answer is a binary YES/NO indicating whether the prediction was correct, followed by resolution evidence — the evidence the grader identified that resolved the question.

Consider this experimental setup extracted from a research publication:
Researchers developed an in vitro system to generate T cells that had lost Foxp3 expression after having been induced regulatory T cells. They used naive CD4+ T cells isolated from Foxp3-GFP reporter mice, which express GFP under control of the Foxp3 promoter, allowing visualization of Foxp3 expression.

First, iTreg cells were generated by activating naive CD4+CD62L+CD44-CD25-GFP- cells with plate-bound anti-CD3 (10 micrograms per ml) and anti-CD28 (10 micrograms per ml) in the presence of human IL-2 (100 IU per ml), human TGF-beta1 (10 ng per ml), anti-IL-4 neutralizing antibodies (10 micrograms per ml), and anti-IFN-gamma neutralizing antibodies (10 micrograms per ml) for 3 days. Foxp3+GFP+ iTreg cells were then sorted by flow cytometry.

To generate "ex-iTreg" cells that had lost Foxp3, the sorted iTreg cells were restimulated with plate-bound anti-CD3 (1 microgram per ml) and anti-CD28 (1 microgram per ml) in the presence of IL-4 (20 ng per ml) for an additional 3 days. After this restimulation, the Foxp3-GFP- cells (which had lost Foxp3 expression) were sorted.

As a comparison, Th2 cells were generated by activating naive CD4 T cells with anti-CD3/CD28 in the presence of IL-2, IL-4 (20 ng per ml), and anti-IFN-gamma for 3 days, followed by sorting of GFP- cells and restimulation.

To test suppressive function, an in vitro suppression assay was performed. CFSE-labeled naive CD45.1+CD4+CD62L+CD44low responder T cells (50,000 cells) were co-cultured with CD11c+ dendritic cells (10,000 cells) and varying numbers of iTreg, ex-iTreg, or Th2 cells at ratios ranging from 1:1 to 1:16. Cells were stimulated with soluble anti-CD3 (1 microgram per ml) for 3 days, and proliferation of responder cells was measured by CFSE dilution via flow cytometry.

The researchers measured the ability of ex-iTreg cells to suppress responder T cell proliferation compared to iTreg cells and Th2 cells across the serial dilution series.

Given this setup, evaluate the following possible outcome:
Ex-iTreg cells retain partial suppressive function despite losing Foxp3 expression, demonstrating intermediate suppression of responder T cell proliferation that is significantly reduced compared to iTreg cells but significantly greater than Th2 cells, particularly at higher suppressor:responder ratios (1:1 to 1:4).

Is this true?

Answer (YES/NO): NO